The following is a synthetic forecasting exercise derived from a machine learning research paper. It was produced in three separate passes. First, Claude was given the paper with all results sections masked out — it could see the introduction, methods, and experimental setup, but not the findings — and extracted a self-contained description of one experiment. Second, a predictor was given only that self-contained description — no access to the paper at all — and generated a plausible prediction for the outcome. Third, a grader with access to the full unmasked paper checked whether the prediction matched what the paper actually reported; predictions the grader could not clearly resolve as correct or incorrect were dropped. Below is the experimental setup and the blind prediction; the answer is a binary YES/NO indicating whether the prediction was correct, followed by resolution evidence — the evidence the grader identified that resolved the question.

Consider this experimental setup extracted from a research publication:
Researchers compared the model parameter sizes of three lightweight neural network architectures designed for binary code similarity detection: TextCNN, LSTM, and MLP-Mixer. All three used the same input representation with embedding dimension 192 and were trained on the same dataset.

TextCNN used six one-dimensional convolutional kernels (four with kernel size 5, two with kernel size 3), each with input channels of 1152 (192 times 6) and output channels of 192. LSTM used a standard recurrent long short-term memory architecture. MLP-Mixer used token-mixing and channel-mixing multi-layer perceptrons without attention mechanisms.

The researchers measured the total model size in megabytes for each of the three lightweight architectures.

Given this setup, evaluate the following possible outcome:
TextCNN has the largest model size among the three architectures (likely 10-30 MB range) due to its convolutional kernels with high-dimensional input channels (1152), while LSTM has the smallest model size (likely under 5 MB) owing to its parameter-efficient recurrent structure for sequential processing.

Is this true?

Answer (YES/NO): NO